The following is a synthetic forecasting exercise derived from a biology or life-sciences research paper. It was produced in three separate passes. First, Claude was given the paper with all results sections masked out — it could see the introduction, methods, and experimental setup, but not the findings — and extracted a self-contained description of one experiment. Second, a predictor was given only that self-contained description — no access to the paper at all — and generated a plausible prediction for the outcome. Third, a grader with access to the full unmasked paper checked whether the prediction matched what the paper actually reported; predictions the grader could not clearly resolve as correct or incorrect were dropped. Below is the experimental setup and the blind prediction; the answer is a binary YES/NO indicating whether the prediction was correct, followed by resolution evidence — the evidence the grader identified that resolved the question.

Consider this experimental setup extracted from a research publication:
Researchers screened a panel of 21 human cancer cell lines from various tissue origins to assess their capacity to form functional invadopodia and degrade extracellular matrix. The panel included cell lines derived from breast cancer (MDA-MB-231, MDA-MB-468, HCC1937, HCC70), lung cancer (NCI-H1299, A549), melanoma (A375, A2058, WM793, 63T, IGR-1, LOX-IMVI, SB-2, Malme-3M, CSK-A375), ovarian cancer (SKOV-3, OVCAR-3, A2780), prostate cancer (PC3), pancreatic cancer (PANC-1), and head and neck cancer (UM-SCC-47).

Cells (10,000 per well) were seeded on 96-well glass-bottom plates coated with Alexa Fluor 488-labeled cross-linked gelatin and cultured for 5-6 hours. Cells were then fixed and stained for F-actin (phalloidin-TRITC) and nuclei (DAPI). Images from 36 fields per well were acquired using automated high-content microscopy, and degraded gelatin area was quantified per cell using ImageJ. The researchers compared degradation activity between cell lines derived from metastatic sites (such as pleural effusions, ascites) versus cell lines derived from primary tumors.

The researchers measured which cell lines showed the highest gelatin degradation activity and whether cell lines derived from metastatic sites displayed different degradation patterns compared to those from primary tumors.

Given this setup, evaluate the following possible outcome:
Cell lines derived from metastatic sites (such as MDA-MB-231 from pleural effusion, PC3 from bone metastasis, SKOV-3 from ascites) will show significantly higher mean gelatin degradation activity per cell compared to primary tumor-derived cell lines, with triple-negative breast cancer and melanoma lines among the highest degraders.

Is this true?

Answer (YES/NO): NO